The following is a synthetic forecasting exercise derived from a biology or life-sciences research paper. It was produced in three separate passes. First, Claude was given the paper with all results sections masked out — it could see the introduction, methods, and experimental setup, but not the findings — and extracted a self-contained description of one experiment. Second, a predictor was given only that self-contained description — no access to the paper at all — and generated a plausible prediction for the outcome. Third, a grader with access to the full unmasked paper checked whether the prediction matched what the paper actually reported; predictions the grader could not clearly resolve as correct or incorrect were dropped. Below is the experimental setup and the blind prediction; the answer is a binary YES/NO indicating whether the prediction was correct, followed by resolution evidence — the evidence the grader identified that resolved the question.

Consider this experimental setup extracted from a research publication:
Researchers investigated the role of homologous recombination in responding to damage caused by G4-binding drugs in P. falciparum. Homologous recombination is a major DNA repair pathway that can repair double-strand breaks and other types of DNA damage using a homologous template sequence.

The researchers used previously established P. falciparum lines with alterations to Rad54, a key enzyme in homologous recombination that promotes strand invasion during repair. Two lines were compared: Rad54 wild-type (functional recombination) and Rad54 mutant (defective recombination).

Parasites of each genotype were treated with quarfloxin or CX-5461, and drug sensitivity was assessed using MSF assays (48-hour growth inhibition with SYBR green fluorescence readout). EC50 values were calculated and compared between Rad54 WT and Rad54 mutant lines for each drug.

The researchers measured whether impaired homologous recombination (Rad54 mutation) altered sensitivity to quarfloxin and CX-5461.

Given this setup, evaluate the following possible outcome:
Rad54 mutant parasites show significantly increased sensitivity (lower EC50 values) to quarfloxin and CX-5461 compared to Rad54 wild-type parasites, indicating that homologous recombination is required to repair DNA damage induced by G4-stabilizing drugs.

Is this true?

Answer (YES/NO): NO